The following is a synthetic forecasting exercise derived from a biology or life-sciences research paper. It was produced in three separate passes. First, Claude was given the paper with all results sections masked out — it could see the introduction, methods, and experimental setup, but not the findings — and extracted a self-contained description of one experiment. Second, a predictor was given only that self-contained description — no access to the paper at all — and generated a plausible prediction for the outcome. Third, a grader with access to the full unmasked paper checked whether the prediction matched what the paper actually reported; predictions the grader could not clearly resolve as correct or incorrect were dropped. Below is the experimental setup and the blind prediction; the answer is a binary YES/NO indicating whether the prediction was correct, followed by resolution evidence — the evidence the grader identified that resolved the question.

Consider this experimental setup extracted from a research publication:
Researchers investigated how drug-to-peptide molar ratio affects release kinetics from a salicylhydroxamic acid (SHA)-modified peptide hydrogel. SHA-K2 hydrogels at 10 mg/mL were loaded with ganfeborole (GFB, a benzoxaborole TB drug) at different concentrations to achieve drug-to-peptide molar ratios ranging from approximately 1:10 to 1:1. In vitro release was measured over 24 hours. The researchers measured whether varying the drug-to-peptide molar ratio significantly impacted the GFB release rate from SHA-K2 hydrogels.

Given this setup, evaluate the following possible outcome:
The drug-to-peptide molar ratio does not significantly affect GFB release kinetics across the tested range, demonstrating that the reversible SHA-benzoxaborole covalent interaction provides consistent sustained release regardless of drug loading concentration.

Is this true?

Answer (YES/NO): NO